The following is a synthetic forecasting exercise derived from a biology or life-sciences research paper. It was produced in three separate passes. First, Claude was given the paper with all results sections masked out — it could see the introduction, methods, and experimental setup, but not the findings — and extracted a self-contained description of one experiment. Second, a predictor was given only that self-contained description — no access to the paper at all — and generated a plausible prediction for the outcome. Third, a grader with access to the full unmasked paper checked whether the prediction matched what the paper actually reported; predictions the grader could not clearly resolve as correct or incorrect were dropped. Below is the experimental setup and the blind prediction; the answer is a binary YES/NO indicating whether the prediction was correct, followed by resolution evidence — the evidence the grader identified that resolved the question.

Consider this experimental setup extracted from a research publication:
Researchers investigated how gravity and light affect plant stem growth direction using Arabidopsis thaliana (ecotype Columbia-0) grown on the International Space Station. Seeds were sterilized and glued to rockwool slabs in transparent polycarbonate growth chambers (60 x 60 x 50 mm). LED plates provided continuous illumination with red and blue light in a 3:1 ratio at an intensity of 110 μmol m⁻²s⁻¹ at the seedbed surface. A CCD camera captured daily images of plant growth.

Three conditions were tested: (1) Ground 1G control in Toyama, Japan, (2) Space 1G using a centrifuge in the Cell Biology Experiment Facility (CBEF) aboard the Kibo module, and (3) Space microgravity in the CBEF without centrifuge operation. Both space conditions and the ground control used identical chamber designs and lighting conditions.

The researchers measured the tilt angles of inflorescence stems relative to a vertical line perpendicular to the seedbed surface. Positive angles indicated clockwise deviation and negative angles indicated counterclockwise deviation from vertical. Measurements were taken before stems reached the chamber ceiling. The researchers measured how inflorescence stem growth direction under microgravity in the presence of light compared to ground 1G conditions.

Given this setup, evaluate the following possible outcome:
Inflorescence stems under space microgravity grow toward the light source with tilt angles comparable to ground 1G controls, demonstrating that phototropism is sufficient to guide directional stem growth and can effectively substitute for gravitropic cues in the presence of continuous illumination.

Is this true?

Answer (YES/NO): NO